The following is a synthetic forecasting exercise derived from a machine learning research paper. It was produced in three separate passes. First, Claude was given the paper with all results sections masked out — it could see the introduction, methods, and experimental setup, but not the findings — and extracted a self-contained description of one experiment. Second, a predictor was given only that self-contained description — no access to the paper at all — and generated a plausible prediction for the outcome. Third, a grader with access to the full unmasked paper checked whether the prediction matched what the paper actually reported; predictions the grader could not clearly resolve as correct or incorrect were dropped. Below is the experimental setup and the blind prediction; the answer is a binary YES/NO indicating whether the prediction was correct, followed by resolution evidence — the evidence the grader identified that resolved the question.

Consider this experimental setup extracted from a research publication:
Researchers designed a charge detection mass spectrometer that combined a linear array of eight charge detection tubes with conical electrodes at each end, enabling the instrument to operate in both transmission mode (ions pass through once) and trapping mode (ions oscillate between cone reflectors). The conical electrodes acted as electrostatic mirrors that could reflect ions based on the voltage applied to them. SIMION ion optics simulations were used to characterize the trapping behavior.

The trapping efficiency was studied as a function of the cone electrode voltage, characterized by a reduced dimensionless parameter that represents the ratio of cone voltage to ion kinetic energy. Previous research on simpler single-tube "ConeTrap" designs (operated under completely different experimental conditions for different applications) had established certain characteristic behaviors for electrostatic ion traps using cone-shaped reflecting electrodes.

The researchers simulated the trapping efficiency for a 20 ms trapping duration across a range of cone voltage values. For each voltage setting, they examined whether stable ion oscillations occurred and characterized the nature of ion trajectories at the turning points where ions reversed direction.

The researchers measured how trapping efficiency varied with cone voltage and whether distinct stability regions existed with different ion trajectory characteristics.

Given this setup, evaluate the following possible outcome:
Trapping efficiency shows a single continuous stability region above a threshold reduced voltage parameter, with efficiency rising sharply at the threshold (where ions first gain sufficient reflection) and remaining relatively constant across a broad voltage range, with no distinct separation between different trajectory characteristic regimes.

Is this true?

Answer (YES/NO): NO